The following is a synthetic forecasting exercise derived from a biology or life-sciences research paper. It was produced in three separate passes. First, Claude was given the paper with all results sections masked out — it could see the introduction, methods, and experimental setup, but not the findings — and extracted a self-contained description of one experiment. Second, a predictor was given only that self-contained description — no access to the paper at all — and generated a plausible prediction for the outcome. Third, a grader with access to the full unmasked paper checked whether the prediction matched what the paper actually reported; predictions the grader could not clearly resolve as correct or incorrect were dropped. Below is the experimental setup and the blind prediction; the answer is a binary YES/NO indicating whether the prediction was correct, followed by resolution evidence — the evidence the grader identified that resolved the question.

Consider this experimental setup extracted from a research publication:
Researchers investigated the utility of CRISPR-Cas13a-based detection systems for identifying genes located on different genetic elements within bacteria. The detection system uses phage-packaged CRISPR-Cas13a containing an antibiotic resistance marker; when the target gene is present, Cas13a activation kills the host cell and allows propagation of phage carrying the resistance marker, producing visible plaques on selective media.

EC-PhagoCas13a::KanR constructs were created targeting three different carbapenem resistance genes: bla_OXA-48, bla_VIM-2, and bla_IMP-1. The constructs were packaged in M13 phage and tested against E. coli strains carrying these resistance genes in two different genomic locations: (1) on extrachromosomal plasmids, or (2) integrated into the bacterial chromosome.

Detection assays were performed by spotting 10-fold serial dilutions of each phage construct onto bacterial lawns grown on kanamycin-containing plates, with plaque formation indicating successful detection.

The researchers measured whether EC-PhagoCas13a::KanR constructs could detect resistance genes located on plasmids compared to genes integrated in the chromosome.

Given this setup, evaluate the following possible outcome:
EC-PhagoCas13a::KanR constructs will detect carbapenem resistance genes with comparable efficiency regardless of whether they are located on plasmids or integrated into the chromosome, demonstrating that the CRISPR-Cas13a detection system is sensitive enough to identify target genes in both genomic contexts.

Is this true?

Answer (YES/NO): YES